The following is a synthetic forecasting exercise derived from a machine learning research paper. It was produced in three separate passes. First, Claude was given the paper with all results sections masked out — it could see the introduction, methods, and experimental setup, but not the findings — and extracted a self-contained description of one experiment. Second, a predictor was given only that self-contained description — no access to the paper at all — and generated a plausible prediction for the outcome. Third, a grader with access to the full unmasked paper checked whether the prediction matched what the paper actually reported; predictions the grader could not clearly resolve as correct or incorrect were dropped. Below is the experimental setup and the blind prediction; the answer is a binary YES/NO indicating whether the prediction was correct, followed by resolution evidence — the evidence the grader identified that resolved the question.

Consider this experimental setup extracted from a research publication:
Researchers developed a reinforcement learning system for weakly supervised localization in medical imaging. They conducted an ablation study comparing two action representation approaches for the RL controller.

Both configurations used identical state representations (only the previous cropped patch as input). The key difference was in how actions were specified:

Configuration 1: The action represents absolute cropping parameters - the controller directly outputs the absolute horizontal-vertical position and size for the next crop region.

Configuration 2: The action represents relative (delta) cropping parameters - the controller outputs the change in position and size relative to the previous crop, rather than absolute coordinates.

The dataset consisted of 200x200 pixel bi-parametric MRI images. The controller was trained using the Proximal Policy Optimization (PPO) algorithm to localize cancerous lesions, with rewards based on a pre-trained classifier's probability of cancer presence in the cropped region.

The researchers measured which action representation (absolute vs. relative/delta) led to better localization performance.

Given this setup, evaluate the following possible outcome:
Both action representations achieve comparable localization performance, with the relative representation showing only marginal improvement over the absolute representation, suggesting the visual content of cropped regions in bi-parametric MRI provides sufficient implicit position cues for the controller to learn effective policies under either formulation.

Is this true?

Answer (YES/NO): NO